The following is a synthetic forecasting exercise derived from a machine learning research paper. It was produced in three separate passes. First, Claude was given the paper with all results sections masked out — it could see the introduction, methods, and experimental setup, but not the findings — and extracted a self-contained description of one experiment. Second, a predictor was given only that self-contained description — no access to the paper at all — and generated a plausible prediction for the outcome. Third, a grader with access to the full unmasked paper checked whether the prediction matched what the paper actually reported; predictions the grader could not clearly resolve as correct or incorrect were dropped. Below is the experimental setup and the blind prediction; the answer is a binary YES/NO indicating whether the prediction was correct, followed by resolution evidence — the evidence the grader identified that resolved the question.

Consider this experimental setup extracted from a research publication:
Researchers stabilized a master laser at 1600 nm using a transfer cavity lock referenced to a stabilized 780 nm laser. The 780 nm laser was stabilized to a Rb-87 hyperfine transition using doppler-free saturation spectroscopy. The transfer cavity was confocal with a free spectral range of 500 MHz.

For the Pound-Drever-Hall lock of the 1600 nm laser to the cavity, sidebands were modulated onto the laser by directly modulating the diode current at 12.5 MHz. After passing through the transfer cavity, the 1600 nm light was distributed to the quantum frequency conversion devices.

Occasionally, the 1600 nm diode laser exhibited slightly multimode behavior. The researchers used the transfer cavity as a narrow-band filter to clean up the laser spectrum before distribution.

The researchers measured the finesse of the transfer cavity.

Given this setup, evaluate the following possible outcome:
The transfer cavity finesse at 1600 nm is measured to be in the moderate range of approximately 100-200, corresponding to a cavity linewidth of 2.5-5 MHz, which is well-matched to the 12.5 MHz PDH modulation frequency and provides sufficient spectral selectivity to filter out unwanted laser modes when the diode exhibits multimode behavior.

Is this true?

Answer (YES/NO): NO